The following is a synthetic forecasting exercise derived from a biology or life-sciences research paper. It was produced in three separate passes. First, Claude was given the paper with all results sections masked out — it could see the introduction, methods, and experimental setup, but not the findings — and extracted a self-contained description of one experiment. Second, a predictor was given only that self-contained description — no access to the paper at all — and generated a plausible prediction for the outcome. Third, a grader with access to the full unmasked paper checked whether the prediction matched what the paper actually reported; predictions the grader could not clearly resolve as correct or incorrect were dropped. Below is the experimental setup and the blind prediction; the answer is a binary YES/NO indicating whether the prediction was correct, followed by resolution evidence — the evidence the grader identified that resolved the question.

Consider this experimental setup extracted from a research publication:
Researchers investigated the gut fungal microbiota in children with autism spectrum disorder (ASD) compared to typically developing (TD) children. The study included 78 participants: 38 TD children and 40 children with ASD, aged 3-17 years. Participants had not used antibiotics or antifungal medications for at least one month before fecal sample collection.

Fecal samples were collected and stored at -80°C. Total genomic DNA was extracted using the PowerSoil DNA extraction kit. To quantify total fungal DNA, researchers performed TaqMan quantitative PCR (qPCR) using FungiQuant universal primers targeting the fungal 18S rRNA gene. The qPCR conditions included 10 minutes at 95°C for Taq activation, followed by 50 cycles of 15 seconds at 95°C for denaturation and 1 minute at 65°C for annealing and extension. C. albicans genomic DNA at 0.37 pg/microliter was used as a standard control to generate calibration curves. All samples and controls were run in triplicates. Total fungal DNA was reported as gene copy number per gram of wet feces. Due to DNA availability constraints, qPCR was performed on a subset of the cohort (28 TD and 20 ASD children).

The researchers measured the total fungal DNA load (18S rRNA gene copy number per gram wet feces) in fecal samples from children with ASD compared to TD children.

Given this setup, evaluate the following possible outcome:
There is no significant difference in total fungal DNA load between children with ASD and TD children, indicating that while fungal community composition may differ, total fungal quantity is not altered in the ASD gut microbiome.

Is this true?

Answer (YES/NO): YES